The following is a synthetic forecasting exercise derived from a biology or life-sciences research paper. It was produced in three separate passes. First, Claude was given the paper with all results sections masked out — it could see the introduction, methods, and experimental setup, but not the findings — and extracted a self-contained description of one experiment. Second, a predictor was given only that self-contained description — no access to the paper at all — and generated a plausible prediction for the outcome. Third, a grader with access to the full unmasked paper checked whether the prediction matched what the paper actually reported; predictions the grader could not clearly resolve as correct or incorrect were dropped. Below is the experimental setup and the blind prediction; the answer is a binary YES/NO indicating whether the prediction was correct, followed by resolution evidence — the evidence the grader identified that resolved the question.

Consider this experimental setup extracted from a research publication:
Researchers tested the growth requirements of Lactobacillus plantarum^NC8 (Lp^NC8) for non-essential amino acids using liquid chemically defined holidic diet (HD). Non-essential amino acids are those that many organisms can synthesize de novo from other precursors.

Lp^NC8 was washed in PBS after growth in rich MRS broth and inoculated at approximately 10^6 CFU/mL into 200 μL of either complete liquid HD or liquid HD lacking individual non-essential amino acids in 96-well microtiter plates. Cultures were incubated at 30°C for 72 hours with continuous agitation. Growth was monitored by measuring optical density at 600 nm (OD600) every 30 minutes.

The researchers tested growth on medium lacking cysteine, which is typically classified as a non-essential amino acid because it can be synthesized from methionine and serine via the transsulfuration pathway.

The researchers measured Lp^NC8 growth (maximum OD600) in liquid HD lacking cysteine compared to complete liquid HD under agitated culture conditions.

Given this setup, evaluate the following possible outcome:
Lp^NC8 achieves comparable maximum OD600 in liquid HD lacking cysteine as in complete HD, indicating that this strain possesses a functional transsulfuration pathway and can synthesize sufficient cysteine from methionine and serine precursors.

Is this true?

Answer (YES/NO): NO